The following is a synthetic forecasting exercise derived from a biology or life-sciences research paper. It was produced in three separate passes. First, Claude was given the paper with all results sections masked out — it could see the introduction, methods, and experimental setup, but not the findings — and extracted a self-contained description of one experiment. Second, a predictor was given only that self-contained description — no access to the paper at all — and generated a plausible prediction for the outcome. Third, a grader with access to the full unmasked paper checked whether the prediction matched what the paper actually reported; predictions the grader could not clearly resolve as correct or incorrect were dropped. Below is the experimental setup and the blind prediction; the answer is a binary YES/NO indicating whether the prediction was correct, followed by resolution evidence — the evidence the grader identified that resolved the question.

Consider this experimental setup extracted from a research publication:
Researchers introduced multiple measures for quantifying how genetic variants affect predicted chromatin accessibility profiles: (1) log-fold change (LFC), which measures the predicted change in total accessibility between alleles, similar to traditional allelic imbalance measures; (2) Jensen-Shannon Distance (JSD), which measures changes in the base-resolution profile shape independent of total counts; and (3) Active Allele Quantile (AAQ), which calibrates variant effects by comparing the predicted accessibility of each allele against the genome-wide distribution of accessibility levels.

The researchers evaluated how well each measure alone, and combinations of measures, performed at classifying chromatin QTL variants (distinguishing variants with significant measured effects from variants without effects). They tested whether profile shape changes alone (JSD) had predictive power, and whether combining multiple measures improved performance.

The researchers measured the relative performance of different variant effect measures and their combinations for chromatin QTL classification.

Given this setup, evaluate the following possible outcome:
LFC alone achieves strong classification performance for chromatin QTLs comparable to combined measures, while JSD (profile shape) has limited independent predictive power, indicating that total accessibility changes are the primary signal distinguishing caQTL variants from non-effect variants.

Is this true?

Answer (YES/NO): NO